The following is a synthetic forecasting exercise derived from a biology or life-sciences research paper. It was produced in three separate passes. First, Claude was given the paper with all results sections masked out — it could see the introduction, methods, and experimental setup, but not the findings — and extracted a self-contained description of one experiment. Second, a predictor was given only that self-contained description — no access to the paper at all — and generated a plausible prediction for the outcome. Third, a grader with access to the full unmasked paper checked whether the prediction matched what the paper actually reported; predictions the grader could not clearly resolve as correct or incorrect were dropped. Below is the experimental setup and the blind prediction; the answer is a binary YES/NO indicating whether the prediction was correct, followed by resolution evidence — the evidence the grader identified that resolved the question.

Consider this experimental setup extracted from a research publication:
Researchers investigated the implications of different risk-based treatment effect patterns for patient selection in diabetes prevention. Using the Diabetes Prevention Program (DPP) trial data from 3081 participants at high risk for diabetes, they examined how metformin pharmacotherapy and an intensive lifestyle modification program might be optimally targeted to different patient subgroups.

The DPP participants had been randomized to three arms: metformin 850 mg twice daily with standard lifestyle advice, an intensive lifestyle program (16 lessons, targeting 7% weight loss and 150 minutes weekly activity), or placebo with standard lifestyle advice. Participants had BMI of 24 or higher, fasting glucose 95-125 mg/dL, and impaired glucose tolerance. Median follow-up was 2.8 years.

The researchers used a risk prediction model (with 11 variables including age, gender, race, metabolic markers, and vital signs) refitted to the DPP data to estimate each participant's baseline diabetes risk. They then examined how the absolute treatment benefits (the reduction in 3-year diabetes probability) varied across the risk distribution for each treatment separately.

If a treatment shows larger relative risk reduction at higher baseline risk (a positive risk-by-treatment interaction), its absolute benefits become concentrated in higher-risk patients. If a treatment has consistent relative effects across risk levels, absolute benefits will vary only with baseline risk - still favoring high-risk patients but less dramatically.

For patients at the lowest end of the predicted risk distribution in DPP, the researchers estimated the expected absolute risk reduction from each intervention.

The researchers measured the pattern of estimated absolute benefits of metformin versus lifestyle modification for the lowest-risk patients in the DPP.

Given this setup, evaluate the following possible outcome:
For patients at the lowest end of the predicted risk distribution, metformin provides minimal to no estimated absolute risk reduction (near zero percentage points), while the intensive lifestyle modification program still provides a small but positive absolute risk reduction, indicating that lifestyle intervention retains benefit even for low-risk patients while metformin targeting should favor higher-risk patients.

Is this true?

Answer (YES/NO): YES